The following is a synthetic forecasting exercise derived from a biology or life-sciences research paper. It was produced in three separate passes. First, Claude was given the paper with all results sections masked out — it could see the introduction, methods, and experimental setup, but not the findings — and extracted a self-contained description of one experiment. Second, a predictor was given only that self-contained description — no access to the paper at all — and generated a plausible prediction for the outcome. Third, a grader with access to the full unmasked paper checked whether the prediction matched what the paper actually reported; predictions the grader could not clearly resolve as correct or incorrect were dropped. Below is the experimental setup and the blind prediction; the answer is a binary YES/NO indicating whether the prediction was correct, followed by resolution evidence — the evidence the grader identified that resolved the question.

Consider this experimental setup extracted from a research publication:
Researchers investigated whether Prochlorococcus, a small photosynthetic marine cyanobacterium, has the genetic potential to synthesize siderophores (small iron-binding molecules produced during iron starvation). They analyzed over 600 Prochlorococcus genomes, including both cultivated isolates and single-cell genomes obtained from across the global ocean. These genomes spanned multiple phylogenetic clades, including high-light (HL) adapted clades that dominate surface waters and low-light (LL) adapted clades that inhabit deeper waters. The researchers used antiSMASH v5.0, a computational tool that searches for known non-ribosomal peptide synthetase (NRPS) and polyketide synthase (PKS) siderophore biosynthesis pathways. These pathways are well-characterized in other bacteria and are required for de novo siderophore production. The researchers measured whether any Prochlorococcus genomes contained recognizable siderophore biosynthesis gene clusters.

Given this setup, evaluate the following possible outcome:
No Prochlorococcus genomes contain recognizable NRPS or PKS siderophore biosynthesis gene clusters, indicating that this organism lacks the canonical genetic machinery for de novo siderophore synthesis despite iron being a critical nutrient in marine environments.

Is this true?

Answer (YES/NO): YES